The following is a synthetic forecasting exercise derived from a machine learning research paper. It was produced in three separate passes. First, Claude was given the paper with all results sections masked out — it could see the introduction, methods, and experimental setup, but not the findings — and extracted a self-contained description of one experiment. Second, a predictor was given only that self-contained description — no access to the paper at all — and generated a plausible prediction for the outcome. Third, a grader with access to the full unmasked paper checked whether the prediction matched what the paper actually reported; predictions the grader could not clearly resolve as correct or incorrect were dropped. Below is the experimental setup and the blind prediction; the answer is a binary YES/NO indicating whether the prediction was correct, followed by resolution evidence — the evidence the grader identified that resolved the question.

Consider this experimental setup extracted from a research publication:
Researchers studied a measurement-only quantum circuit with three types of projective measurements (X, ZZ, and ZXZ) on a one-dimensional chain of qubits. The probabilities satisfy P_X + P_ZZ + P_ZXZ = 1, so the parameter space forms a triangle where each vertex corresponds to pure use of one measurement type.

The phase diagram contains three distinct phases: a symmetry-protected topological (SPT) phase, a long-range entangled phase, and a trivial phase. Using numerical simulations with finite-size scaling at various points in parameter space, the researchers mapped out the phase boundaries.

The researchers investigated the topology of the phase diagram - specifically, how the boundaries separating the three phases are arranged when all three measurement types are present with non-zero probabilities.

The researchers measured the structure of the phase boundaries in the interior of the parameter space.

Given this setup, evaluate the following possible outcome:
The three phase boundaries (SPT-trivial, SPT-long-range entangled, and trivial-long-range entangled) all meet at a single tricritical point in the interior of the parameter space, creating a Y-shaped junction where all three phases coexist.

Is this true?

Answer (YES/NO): NO